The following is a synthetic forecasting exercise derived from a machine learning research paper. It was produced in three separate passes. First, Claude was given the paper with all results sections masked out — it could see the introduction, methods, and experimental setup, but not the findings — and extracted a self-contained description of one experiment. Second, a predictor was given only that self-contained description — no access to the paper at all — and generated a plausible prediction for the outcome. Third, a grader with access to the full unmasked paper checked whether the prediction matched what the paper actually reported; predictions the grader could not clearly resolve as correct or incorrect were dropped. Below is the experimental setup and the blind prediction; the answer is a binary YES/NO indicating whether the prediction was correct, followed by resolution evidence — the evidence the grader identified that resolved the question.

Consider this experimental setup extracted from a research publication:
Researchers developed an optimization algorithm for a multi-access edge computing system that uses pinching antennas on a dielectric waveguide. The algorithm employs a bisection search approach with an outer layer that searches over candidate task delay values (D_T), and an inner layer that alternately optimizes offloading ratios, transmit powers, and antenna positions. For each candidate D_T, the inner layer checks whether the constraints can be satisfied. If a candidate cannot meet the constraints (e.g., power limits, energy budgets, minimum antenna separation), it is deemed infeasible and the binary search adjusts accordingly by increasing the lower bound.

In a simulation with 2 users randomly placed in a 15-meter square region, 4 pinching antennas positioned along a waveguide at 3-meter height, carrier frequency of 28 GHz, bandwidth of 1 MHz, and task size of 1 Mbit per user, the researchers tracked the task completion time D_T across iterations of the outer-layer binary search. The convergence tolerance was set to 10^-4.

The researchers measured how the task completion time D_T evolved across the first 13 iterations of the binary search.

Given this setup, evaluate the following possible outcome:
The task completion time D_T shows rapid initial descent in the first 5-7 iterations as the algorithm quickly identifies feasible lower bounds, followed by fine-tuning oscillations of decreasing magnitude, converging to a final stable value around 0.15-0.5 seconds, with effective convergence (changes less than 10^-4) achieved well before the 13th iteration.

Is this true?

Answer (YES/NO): NO